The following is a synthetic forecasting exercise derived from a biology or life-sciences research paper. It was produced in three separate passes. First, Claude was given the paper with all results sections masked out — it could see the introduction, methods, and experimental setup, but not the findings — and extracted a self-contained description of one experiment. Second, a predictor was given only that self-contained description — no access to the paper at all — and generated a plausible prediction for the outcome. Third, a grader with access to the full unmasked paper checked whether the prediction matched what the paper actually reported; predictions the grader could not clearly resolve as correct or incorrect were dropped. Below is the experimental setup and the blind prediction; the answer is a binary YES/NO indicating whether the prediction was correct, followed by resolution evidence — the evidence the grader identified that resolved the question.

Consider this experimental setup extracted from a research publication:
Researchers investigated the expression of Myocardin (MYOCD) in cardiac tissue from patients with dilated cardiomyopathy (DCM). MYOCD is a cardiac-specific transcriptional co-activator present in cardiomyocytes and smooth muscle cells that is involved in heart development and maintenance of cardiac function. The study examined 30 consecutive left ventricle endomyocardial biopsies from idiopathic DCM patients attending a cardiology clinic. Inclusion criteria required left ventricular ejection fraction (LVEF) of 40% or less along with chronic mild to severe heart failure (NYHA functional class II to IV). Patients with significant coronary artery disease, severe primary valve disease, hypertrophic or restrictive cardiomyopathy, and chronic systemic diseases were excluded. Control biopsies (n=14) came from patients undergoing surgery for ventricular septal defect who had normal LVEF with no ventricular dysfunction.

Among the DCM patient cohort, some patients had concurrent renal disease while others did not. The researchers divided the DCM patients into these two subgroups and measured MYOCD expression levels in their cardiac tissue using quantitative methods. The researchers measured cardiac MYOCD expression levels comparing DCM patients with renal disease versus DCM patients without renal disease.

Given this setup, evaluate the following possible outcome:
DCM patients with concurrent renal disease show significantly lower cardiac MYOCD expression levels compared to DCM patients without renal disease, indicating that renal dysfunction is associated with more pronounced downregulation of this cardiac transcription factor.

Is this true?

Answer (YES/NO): NO